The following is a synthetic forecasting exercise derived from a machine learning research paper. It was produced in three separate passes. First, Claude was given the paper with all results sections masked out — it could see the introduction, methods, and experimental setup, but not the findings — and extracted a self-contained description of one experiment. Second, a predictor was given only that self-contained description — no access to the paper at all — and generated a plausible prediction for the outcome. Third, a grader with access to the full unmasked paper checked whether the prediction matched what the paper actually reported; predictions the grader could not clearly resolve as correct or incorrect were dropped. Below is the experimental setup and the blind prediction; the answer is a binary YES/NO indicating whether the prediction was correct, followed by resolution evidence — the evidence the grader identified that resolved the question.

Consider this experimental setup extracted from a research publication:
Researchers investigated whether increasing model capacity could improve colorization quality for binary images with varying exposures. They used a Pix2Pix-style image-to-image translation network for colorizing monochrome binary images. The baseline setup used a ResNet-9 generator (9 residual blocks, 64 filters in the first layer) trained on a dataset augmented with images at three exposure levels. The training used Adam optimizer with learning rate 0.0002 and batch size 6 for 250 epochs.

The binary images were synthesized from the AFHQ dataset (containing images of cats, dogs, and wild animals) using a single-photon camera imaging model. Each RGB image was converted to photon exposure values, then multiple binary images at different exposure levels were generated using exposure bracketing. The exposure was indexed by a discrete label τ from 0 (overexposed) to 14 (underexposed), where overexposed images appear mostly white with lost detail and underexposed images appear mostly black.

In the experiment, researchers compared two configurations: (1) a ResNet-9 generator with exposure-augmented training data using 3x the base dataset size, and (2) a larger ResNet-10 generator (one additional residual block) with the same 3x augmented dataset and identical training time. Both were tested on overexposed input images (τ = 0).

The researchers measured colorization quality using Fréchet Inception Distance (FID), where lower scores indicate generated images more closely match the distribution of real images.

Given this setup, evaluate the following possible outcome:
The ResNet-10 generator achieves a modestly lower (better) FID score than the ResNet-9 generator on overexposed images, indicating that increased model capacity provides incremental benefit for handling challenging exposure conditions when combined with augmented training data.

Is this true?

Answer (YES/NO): NO